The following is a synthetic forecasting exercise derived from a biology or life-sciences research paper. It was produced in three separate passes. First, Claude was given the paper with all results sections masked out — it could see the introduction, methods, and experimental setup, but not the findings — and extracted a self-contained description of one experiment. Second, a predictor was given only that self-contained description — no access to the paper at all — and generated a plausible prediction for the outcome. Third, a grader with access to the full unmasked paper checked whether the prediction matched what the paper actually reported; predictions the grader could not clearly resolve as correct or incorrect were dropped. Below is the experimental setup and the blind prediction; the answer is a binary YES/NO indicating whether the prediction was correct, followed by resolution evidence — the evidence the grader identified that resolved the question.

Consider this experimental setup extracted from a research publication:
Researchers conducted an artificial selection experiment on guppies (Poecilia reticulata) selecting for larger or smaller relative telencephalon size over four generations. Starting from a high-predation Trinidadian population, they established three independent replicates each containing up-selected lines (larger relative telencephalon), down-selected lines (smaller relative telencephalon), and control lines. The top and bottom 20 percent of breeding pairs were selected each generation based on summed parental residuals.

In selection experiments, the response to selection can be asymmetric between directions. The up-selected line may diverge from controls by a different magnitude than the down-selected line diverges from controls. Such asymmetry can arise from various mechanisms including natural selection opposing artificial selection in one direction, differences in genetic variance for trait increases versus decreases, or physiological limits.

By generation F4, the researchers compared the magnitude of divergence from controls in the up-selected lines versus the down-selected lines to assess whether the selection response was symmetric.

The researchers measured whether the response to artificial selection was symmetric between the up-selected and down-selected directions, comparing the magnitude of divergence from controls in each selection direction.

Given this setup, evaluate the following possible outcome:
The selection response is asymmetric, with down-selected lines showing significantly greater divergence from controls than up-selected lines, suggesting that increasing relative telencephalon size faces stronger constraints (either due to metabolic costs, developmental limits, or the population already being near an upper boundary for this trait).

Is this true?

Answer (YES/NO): NO